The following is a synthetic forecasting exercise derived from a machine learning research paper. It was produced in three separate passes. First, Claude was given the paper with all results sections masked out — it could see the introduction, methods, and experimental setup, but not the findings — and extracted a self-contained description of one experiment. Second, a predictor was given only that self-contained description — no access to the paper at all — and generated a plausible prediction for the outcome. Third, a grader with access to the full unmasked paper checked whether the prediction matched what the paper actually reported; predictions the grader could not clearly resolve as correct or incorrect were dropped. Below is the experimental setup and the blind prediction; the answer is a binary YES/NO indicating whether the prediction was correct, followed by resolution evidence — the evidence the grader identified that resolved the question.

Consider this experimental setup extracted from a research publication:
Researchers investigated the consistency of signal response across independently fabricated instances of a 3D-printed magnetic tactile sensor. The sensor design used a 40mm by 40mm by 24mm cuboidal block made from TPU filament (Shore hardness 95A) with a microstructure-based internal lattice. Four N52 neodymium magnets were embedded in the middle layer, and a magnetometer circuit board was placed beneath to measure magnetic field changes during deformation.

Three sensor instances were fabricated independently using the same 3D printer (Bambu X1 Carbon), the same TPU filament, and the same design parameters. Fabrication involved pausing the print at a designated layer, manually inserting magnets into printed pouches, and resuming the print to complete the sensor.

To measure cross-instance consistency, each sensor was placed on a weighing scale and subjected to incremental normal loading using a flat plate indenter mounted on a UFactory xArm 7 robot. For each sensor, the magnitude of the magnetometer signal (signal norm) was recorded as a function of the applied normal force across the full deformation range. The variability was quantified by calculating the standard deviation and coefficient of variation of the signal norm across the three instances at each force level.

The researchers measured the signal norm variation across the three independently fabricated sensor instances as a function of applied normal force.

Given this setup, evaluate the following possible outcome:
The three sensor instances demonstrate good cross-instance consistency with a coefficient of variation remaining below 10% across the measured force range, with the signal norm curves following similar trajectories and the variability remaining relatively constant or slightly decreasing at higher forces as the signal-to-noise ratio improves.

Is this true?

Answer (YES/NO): YES